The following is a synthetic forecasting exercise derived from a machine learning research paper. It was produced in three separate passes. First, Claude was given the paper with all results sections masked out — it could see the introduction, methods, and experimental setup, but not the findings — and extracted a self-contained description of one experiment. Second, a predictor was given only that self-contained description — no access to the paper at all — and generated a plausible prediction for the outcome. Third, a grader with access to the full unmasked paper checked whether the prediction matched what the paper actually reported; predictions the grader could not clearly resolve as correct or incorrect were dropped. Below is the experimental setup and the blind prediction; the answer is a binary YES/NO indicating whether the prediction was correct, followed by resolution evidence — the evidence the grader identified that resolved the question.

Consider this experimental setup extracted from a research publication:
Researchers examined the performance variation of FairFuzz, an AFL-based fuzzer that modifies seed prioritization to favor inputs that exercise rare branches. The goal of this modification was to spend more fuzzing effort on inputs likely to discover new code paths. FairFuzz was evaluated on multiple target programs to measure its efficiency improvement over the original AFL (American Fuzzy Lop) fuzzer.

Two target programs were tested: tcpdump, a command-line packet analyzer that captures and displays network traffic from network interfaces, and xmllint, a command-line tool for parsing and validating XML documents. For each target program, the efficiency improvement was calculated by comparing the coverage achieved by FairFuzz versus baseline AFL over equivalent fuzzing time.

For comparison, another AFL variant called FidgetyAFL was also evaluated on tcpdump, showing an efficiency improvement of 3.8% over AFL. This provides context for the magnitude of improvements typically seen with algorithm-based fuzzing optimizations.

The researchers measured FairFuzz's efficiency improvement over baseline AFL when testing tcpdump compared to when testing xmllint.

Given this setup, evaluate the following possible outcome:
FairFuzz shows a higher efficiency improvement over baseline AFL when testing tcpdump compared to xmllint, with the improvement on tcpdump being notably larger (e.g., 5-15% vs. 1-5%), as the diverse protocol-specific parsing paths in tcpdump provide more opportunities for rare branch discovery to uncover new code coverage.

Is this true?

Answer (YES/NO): NO